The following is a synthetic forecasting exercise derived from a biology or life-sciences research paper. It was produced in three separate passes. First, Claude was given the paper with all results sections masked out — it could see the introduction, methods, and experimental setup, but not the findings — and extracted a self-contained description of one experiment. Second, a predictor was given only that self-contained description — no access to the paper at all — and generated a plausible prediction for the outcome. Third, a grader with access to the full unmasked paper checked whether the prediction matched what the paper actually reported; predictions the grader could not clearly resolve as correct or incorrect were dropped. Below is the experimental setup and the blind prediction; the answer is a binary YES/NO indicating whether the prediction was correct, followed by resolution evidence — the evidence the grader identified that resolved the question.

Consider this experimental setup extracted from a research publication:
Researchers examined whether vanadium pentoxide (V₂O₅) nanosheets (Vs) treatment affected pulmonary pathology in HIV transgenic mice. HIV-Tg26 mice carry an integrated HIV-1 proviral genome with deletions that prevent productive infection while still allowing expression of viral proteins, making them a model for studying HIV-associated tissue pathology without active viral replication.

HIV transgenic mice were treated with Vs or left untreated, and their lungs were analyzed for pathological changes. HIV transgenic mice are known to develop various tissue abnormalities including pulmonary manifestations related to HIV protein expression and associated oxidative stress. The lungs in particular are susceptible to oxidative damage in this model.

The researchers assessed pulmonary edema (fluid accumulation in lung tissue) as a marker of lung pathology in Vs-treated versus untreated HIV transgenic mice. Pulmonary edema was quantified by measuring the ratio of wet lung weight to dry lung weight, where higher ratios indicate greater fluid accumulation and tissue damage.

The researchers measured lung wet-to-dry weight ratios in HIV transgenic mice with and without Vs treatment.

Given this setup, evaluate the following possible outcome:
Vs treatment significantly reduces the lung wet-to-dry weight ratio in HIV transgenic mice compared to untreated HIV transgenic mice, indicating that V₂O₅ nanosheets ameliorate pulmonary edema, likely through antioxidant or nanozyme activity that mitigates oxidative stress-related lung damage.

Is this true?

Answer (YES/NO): YES